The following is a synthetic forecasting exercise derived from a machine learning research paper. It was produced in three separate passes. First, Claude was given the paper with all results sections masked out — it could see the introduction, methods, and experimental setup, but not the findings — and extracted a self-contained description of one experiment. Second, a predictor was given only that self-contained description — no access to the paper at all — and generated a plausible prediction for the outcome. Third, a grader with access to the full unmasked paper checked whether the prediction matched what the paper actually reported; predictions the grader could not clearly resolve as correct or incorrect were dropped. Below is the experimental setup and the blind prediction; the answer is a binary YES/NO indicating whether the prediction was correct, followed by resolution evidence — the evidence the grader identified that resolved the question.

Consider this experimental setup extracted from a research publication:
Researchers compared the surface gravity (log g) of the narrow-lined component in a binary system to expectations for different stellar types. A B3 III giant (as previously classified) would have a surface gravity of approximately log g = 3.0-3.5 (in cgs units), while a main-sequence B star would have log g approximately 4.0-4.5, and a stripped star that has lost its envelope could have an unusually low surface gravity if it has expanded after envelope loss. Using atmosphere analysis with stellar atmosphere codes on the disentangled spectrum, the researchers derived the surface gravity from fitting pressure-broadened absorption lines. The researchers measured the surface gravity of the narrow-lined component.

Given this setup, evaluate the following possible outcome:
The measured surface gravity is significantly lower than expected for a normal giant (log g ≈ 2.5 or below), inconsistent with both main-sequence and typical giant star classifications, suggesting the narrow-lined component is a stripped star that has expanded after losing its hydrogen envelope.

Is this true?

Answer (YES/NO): NO